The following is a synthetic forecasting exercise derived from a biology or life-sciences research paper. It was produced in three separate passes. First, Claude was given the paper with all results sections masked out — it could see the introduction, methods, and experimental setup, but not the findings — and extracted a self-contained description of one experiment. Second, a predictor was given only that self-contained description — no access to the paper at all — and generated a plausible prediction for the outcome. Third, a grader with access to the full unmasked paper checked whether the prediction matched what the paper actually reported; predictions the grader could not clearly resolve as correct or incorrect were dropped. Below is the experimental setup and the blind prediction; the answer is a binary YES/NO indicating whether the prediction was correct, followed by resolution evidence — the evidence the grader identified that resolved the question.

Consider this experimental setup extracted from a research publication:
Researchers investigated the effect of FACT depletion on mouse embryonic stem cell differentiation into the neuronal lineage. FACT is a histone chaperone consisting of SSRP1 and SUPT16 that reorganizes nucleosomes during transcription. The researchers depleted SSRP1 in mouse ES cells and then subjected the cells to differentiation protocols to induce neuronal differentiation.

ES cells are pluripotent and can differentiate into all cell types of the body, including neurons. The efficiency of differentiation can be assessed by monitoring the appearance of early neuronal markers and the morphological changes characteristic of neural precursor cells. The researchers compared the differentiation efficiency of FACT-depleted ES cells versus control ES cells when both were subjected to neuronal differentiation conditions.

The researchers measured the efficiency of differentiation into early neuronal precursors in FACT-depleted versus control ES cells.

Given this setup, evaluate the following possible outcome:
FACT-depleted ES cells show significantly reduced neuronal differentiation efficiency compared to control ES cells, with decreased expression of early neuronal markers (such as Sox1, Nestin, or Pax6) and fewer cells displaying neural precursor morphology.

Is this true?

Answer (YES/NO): NO